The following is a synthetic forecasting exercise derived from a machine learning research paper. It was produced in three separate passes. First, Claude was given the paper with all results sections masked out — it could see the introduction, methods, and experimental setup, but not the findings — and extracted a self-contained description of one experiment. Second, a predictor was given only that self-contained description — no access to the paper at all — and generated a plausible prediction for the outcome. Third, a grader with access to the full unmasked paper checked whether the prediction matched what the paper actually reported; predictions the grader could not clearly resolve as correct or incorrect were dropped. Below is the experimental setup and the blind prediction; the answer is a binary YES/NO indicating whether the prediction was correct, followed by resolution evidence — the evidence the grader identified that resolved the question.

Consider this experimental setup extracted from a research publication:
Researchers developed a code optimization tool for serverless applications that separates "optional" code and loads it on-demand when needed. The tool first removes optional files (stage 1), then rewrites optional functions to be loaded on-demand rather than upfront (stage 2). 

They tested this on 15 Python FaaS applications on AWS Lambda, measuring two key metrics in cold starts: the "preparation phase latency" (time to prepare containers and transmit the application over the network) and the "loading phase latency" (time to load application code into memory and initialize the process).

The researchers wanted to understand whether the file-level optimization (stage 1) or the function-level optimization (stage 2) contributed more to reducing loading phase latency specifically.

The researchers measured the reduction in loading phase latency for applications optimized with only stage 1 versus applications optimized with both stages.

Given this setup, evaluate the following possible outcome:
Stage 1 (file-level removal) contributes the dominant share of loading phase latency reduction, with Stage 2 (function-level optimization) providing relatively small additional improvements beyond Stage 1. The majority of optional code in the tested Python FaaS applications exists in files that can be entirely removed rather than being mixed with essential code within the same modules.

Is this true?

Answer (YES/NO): NO